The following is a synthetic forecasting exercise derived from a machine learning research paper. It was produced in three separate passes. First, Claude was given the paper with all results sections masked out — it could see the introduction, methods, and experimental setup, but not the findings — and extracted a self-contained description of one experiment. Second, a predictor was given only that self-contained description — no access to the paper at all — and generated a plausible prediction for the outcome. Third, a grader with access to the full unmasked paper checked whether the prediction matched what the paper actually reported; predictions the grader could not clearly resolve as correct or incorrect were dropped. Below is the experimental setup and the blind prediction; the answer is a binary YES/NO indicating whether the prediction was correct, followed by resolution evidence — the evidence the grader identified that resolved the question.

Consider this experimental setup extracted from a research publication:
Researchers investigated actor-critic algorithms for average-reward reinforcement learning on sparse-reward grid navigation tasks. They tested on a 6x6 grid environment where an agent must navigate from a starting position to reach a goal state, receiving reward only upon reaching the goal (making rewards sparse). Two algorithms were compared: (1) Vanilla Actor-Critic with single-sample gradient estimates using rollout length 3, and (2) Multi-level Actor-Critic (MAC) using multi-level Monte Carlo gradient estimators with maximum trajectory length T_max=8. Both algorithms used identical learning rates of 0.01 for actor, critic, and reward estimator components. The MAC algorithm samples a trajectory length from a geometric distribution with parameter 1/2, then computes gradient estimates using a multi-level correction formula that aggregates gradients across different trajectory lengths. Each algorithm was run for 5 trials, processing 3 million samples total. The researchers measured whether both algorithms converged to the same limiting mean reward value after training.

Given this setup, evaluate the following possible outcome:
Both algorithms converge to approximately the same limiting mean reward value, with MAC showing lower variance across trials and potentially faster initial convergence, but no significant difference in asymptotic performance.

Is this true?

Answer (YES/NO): YES